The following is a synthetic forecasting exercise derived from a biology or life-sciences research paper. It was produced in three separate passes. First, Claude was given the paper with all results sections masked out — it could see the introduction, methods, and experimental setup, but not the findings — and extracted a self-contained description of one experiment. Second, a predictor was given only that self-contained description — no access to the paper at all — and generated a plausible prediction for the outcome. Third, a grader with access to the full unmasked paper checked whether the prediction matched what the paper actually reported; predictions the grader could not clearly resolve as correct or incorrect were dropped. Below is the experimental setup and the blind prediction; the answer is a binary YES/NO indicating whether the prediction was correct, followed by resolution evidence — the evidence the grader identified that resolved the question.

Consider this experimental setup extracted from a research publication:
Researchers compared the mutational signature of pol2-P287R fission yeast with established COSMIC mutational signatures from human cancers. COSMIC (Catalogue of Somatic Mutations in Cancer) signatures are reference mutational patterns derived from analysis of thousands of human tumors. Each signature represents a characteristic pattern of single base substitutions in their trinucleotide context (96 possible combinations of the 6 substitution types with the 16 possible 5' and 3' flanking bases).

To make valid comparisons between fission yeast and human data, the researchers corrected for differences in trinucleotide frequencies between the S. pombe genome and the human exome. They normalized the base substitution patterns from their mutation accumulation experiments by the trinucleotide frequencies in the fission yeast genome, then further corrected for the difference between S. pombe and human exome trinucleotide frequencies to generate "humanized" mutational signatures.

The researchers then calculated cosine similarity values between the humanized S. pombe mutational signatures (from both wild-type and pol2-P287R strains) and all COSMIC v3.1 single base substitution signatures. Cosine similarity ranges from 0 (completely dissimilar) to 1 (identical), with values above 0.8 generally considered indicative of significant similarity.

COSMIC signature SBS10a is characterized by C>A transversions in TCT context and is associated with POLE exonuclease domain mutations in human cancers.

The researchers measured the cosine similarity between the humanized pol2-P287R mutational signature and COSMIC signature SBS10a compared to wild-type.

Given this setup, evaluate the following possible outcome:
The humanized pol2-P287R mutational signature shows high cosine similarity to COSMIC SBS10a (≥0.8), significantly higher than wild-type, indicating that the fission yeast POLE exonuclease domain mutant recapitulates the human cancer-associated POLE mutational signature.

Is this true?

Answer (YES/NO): NO